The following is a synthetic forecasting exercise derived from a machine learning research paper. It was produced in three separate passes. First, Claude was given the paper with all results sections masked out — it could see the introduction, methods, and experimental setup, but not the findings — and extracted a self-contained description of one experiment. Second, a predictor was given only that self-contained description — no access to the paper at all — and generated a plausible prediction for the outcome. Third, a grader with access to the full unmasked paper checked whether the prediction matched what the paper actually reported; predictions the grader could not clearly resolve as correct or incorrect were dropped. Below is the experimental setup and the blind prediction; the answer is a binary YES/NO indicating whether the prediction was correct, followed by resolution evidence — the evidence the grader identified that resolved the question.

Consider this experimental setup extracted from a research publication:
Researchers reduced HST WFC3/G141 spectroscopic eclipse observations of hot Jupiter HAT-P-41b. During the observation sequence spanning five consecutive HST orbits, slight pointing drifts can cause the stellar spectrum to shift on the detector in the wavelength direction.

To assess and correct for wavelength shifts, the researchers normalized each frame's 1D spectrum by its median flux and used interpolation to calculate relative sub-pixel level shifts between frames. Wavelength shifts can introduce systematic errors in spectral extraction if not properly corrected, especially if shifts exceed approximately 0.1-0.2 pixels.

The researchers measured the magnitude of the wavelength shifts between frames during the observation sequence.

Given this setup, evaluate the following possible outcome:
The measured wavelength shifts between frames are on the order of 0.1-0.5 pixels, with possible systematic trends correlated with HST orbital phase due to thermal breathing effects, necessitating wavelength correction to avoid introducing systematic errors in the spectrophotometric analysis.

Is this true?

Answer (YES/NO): NO